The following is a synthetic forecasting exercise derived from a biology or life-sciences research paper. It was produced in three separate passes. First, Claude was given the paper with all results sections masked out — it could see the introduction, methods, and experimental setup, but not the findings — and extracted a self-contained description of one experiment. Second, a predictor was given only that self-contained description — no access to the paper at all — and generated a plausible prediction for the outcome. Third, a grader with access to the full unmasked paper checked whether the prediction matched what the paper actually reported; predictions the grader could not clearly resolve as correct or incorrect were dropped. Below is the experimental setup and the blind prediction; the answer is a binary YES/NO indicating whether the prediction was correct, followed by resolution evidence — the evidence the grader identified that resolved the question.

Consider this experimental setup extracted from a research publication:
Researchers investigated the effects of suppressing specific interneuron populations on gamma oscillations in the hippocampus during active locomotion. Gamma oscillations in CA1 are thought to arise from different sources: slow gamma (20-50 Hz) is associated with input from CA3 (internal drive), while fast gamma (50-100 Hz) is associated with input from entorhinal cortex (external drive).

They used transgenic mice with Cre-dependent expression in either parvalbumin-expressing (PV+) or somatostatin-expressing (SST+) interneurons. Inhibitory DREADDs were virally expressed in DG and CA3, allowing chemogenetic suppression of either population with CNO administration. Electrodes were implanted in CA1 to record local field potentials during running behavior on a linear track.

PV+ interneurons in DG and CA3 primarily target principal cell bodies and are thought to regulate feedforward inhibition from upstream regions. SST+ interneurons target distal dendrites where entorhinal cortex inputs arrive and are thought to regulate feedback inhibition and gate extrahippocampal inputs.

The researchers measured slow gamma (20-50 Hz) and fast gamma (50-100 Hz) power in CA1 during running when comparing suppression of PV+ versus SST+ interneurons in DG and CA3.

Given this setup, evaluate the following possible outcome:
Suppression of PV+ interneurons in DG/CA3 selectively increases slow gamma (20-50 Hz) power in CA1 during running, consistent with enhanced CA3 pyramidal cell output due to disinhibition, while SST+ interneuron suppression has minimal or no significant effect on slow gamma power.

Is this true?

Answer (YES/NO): YES